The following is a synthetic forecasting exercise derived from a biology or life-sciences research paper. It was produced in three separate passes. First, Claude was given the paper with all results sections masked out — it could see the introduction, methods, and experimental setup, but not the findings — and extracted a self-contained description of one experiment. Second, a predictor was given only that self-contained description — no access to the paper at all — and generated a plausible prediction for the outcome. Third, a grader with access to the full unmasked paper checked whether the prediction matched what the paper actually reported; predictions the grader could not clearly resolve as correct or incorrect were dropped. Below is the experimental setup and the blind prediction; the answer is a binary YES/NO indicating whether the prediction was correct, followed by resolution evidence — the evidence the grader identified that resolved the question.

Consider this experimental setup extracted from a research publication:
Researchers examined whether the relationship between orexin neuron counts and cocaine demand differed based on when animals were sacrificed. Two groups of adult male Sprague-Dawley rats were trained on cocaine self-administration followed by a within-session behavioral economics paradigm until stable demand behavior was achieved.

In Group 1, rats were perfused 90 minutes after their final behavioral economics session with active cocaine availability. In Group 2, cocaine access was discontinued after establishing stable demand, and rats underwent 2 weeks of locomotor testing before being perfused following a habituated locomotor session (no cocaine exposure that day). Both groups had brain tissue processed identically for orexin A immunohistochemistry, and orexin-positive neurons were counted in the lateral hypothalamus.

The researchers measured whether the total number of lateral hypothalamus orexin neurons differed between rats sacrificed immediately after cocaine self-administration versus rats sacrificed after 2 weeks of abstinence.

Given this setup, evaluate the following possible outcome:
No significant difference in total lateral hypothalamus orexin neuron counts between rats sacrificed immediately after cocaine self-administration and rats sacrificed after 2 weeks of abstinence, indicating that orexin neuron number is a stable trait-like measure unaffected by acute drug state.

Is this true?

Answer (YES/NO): YES